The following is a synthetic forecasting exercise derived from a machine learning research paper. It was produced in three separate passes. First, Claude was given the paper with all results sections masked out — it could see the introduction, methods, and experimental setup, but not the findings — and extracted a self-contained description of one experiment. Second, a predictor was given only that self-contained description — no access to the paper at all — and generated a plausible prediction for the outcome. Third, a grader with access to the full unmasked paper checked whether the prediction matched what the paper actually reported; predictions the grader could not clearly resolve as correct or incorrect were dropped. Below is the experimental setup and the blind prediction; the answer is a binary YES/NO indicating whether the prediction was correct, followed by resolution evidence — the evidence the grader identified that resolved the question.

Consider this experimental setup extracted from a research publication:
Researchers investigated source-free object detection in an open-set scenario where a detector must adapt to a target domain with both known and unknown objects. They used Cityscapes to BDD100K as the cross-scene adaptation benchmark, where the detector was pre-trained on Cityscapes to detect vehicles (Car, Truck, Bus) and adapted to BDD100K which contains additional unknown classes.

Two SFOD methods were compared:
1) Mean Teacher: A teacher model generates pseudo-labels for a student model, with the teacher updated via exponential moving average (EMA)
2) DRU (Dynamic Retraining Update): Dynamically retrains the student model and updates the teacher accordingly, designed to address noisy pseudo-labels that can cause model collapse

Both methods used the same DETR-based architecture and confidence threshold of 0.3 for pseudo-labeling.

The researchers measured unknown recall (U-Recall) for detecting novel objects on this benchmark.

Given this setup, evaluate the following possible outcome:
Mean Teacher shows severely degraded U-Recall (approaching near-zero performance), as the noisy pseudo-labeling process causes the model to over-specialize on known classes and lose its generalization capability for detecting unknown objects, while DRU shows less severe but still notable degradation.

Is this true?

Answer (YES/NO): NO